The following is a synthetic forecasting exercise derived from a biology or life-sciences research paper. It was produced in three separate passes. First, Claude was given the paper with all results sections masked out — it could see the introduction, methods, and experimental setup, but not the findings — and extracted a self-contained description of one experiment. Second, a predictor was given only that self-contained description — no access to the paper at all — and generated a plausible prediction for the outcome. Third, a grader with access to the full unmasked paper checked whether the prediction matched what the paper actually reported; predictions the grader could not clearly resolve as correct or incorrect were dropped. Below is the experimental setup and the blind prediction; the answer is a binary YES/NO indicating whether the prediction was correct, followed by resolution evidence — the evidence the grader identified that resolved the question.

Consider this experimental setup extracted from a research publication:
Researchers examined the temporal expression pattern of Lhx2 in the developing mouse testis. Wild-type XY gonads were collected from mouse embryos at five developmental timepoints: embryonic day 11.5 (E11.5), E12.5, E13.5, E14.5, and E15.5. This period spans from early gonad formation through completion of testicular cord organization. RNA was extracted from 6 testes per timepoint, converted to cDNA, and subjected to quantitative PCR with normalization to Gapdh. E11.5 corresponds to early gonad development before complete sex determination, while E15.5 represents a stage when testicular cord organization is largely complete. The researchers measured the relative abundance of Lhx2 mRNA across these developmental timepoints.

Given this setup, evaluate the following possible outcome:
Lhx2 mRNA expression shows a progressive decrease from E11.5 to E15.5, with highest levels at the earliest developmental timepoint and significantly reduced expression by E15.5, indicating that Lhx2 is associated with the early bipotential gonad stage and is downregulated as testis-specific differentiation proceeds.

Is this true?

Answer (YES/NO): YES